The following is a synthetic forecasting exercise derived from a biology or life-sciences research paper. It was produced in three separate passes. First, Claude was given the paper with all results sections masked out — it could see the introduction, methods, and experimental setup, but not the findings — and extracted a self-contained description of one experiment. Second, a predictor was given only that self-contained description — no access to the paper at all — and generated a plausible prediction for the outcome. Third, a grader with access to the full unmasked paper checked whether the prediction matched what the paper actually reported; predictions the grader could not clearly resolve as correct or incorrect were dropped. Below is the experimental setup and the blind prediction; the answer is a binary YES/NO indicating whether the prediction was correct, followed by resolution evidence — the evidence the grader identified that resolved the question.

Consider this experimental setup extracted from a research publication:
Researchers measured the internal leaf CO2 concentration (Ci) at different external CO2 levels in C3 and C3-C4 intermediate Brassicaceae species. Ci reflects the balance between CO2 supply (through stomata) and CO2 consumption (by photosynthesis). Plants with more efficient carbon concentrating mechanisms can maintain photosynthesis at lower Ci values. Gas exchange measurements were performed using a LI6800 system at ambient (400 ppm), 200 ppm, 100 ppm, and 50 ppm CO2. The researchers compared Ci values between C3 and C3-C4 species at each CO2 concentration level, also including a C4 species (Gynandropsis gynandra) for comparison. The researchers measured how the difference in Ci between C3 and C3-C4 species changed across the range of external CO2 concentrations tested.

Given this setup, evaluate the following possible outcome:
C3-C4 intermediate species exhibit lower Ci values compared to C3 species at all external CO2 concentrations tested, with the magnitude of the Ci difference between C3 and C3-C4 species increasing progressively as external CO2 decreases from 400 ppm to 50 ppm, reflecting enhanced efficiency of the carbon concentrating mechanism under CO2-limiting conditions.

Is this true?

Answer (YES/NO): YES